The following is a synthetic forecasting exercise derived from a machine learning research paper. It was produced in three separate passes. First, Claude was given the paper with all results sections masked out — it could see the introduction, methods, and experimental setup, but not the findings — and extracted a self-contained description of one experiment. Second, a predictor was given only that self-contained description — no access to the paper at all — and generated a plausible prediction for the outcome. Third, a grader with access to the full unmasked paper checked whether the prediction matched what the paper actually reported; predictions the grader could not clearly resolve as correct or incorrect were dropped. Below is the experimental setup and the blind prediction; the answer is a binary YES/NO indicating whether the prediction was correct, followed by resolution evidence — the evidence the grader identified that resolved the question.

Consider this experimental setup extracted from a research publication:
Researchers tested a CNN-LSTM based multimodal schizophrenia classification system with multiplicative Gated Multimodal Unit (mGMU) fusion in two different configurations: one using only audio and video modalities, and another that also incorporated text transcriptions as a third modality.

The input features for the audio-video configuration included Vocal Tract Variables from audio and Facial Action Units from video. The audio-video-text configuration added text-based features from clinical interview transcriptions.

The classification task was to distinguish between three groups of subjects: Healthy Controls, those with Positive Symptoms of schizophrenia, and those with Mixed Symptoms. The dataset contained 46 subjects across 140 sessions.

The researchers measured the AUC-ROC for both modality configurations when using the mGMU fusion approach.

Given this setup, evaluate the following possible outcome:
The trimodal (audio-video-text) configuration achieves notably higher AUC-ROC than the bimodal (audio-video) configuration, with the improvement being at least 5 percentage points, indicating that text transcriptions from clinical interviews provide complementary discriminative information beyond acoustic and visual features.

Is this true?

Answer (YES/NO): NO